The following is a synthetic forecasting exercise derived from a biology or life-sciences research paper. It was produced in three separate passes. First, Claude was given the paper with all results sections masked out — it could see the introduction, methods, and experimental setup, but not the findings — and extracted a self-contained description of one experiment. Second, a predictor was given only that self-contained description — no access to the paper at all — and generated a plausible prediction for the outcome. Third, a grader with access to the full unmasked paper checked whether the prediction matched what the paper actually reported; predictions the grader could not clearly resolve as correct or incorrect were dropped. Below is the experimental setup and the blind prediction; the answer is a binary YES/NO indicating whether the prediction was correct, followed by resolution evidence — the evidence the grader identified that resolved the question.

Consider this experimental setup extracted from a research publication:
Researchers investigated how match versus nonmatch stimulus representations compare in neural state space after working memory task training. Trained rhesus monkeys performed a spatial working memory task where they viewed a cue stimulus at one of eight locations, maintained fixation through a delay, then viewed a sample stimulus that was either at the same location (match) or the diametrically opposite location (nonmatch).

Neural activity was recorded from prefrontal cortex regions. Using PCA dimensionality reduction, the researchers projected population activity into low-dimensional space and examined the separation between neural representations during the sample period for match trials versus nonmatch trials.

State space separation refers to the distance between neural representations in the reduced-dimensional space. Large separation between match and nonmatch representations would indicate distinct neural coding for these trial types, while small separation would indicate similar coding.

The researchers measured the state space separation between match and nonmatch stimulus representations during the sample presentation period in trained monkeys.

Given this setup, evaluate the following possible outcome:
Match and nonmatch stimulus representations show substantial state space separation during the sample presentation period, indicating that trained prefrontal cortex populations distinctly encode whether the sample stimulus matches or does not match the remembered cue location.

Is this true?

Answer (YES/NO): YES